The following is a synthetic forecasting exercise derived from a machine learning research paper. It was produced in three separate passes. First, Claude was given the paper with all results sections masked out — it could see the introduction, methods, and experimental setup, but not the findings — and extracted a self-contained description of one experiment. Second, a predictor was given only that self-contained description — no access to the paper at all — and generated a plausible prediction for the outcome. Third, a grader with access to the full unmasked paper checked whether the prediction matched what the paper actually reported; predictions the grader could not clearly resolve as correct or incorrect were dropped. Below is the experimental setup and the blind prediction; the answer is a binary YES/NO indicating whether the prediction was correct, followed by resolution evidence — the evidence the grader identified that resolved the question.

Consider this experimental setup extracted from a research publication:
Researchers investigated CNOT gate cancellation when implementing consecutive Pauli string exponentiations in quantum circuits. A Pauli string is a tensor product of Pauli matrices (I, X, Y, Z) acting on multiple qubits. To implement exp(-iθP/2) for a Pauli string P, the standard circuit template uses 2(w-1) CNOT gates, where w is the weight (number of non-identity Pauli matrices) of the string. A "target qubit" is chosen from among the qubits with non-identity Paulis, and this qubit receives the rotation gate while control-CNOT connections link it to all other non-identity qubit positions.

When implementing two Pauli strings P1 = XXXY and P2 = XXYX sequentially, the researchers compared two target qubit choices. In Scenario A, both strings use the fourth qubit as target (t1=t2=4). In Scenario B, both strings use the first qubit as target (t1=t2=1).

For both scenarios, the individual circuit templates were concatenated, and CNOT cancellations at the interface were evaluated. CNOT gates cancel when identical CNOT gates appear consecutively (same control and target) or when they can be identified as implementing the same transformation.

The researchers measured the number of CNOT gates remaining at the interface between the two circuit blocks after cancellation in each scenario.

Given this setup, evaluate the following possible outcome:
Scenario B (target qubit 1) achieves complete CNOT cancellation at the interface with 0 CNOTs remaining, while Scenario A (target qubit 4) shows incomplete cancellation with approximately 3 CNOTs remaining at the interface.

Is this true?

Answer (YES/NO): NO